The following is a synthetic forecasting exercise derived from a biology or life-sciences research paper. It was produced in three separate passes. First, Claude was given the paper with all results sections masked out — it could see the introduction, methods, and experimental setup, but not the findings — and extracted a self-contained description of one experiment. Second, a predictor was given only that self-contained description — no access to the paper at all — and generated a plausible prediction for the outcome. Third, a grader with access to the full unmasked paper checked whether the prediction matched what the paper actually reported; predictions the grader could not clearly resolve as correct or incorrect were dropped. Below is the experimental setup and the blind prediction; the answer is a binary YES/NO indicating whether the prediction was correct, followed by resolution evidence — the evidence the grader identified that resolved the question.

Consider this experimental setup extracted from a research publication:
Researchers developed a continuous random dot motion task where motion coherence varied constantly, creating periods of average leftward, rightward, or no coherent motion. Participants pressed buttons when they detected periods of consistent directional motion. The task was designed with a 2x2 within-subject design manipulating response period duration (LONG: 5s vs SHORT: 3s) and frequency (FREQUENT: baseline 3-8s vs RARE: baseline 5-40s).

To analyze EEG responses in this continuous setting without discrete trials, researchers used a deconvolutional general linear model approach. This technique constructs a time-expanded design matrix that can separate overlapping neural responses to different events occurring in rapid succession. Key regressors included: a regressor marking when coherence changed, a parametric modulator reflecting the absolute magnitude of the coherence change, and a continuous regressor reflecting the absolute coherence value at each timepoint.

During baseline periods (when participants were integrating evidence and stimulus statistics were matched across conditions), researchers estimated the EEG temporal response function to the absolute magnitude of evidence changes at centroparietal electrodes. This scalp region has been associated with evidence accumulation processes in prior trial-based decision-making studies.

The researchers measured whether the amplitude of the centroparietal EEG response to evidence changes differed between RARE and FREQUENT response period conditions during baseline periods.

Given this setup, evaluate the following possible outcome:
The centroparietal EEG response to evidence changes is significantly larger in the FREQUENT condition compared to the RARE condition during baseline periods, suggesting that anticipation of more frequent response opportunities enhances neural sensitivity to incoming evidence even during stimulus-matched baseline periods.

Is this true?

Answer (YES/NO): NO